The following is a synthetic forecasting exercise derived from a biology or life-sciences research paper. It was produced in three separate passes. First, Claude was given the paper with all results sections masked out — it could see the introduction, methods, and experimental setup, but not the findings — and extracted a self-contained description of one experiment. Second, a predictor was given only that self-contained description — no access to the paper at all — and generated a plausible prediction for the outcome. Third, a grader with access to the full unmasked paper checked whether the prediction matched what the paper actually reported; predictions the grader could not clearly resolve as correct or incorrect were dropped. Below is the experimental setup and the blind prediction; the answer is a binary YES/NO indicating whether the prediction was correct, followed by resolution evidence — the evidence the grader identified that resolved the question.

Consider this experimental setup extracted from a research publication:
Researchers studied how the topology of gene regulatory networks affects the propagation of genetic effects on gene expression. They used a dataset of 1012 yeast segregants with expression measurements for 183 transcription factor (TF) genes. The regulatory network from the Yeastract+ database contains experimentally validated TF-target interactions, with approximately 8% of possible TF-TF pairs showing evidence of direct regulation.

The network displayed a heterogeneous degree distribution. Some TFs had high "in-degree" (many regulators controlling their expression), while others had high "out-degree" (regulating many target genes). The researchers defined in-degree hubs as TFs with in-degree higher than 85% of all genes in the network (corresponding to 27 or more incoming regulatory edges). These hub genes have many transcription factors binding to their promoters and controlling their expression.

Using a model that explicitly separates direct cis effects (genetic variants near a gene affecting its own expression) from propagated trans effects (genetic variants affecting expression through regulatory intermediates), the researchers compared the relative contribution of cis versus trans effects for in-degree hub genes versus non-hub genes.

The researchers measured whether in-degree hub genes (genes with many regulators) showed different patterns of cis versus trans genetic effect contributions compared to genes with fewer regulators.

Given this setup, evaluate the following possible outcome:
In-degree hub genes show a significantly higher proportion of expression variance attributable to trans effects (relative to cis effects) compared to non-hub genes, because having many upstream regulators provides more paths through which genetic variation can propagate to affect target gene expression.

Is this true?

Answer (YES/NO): YES